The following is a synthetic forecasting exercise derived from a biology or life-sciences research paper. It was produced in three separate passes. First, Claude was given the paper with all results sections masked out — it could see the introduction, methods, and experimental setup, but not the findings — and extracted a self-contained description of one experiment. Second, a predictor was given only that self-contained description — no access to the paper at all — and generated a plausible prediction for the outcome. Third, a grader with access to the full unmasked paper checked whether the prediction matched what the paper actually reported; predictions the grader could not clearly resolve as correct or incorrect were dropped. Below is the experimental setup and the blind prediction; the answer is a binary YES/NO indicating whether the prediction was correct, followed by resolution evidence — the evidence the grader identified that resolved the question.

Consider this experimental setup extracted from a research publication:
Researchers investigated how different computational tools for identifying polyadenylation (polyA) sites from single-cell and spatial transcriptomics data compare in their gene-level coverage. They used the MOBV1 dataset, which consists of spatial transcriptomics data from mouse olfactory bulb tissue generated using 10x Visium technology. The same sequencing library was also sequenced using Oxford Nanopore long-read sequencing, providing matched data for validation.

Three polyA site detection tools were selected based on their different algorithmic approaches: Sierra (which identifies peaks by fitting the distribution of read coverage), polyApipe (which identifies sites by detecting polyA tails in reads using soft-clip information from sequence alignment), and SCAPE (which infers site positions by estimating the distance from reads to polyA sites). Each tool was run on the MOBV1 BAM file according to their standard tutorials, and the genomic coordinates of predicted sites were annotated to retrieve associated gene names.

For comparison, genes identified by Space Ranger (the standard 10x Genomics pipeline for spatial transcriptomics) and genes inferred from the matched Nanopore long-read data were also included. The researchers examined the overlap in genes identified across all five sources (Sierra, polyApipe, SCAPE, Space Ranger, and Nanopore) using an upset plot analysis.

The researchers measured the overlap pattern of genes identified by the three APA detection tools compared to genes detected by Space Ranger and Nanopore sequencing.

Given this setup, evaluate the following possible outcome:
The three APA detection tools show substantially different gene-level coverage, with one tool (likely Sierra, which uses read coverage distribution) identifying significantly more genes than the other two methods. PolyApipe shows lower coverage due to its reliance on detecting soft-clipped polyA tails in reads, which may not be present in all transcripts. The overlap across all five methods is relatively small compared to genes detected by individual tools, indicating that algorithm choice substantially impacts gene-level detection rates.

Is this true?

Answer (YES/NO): NO